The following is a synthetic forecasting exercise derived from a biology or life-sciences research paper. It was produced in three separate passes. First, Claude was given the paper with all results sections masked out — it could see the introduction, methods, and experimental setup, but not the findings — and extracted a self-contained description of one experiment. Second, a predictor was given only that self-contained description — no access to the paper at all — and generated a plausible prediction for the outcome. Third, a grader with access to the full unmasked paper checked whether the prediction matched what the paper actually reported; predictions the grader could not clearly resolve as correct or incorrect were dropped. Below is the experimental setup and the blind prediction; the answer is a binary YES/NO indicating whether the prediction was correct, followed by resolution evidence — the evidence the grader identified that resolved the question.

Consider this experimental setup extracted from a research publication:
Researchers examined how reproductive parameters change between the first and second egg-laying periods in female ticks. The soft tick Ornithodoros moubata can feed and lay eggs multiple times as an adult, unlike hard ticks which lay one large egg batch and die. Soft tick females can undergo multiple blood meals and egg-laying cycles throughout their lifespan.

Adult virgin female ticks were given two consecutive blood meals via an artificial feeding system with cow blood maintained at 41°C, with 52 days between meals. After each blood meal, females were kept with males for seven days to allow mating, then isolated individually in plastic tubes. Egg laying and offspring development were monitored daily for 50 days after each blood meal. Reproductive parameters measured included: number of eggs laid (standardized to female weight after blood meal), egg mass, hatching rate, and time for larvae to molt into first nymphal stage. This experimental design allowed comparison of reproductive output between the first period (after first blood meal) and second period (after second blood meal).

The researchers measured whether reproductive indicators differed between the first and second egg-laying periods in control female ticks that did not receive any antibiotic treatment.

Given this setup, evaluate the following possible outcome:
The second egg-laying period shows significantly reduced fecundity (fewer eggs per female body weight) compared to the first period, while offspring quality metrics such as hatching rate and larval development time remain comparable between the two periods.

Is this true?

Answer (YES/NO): NO